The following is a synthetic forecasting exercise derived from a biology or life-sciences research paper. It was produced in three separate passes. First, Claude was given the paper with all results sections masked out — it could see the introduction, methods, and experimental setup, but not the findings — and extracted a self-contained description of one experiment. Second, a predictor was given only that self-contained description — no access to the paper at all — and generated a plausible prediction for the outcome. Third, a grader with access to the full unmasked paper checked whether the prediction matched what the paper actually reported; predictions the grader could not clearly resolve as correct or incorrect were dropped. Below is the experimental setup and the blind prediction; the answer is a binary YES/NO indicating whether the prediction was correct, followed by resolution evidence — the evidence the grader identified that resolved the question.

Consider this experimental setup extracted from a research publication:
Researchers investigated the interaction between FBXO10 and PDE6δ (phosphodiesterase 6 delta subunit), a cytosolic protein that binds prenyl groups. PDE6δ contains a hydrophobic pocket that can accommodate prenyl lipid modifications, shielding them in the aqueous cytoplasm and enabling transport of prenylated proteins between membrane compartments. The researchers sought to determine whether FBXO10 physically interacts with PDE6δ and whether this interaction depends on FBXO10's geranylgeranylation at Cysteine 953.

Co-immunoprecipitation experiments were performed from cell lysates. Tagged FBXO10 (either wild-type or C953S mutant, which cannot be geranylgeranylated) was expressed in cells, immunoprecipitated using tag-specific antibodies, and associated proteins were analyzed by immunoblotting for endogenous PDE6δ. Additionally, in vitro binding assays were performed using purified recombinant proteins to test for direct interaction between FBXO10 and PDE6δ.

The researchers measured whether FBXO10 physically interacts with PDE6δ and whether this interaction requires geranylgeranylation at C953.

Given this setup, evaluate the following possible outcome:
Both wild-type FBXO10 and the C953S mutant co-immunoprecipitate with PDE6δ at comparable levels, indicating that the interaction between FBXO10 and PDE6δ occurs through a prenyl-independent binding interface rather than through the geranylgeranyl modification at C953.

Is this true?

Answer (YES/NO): NO